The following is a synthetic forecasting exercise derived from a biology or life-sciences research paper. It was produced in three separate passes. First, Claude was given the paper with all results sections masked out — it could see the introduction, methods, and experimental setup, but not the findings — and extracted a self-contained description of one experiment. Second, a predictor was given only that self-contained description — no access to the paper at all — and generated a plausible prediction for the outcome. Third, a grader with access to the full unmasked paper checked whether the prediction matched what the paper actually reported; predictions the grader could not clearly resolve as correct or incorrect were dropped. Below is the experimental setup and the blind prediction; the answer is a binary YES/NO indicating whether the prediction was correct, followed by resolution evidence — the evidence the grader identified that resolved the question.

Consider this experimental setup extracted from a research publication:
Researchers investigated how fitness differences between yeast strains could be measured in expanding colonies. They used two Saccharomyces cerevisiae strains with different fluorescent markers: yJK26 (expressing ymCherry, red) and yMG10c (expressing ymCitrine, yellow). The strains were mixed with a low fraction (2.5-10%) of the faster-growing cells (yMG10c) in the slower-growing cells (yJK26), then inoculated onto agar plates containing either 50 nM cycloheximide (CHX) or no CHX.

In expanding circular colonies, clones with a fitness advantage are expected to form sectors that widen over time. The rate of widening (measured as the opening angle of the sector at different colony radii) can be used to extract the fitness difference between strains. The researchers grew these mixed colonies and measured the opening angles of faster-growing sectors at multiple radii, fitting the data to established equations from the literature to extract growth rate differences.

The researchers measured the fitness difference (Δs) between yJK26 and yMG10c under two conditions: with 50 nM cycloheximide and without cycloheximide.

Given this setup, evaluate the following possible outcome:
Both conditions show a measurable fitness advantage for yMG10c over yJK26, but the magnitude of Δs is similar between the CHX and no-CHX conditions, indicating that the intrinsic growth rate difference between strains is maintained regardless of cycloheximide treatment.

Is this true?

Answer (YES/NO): NO